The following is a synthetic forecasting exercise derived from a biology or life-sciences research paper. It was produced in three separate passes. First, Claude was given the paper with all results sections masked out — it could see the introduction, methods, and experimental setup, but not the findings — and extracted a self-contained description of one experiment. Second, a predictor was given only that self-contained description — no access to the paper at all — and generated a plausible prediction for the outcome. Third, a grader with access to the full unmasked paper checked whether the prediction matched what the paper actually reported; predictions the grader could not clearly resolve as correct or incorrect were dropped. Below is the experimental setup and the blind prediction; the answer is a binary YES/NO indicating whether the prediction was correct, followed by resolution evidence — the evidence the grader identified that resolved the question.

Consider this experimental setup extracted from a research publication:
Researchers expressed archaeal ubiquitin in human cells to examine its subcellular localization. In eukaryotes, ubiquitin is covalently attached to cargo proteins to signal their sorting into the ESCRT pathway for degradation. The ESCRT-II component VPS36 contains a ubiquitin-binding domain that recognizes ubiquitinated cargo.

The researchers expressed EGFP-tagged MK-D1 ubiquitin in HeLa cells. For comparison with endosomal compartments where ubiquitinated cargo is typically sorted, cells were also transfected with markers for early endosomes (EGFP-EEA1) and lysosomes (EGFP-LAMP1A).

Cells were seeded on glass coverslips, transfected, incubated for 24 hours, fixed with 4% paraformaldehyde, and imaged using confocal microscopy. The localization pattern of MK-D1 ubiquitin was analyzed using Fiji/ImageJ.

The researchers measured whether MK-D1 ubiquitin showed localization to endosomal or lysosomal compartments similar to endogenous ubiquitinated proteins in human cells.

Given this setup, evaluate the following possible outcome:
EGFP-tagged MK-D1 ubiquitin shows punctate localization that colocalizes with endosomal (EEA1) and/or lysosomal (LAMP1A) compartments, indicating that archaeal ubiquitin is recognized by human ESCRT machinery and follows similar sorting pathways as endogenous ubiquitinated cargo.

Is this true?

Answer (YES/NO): NO